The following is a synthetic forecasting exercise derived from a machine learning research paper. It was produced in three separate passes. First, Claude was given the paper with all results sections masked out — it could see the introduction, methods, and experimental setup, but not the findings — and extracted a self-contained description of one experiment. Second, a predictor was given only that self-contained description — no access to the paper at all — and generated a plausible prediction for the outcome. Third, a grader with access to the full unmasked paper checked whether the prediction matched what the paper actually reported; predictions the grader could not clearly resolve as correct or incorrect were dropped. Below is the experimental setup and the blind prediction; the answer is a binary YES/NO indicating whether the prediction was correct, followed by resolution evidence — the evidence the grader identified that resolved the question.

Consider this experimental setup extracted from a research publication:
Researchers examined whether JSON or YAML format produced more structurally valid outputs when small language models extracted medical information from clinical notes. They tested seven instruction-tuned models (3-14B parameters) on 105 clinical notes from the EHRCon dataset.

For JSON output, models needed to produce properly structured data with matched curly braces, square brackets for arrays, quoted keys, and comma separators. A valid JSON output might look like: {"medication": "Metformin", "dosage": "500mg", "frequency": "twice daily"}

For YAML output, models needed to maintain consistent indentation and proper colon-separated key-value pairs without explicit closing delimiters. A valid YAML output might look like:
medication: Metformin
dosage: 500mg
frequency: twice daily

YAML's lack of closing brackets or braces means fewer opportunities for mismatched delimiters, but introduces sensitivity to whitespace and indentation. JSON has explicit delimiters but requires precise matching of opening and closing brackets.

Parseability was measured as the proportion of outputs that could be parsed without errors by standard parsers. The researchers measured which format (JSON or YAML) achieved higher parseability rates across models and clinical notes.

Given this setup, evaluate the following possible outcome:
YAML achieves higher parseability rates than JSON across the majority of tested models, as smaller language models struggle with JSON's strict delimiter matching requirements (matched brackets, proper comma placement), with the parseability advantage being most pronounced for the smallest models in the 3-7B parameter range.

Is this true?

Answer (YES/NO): NO